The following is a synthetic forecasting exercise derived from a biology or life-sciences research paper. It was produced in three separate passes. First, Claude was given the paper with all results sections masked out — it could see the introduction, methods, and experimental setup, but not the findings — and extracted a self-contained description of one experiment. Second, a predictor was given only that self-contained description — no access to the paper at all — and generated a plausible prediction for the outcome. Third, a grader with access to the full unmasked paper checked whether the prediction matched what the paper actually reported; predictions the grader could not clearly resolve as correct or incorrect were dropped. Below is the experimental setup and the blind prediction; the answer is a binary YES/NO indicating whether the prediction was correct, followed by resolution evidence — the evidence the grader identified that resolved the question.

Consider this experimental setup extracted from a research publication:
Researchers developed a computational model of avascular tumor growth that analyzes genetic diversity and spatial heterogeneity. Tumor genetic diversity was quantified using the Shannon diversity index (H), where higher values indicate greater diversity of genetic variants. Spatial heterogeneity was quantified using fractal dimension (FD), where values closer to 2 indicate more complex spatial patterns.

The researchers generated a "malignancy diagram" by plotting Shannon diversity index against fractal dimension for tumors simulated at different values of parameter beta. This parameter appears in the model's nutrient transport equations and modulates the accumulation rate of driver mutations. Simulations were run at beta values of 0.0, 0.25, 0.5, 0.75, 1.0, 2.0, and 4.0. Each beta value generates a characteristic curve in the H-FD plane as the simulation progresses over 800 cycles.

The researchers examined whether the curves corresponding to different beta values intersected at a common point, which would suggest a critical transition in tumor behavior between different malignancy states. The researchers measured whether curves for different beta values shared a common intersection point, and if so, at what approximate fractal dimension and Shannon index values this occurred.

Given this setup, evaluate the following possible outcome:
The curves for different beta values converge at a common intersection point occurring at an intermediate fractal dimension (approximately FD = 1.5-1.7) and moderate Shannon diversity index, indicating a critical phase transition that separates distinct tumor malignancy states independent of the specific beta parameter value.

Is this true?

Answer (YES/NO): NO